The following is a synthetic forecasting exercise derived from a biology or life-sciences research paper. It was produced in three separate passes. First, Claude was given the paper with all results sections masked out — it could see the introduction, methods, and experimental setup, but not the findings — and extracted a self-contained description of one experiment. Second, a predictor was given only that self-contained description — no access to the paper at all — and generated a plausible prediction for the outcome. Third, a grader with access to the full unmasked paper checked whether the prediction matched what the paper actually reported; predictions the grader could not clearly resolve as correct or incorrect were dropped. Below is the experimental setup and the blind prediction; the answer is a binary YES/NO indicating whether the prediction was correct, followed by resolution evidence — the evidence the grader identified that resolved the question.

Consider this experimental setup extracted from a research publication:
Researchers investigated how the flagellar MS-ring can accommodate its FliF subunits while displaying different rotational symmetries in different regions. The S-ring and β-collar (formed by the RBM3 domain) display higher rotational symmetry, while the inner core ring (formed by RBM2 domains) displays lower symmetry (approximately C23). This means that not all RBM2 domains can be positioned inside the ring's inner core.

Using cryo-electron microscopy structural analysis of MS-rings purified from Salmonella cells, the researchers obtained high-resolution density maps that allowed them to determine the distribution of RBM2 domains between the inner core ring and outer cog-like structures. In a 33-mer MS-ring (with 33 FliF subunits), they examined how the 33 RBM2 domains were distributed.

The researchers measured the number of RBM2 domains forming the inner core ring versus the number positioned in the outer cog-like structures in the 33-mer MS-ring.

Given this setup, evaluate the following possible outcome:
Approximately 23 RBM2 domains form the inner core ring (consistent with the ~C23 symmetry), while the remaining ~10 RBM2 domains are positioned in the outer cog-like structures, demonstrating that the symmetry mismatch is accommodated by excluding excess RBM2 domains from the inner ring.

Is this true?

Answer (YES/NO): NO